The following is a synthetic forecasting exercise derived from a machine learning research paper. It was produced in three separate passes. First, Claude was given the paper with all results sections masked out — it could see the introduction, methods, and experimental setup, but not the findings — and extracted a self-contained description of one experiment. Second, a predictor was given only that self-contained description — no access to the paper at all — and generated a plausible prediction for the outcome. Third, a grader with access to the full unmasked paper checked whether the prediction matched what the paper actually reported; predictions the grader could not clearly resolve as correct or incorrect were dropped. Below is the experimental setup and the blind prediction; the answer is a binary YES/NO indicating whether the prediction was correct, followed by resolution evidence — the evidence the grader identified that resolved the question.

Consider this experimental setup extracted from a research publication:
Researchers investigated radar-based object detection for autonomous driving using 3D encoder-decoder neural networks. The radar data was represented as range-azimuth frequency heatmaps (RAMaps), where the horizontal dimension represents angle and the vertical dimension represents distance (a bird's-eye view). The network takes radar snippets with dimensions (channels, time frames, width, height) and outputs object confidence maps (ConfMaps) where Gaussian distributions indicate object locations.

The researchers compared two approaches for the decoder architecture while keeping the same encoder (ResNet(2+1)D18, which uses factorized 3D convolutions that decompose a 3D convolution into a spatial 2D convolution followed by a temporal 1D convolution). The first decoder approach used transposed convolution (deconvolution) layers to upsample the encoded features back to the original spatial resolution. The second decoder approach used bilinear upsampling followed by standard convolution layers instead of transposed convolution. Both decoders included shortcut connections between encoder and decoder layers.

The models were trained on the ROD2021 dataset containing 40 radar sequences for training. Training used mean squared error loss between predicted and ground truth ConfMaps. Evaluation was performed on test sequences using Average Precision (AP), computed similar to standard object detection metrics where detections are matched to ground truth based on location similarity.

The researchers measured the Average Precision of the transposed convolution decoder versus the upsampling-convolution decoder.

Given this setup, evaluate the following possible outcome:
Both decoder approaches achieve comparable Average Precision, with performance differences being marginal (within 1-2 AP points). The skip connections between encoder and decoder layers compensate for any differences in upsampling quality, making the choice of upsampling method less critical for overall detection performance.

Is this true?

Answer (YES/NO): NO